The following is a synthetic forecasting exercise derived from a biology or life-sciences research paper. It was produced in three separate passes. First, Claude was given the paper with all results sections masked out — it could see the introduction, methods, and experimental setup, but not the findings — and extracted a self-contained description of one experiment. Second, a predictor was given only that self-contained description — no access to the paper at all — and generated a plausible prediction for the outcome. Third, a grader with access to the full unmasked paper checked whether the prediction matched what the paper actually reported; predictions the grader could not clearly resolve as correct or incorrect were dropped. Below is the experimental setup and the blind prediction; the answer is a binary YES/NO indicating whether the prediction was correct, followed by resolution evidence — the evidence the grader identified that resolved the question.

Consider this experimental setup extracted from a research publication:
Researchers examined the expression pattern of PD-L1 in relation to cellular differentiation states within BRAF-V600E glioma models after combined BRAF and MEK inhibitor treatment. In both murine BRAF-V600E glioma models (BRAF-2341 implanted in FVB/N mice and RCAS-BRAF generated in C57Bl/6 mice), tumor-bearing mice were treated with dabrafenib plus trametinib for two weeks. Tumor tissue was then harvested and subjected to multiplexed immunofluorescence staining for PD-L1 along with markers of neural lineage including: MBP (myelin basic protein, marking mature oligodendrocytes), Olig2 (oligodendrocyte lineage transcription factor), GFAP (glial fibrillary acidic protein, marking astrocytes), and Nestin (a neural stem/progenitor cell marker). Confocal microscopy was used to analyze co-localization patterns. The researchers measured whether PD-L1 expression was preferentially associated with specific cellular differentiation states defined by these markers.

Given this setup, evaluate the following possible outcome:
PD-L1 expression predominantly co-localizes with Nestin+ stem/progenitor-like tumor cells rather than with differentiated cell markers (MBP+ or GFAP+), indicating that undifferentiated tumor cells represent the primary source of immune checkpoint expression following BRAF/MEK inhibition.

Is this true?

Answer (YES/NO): NO